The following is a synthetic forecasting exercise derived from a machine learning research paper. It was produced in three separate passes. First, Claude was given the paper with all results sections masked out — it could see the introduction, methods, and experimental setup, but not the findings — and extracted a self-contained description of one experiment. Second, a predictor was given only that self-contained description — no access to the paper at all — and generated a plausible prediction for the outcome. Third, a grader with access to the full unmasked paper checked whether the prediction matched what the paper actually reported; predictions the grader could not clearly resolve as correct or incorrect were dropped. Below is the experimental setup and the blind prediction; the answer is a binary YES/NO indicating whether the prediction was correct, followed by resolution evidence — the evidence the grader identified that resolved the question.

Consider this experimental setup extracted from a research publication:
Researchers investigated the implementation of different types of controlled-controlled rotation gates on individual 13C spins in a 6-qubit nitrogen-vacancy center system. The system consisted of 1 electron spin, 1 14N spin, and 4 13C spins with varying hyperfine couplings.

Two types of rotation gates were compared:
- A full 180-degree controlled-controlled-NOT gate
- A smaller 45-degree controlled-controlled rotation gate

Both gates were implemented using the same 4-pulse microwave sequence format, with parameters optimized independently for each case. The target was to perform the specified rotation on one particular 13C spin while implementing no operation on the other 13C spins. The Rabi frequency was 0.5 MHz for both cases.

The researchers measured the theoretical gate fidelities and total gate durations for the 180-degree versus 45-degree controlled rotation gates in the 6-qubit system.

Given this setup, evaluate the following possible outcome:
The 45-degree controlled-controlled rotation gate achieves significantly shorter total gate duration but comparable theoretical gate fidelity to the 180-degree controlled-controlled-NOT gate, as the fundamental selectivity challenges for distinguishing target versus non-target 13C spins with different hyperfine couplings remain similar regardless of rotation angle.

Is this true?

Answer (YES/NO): NO